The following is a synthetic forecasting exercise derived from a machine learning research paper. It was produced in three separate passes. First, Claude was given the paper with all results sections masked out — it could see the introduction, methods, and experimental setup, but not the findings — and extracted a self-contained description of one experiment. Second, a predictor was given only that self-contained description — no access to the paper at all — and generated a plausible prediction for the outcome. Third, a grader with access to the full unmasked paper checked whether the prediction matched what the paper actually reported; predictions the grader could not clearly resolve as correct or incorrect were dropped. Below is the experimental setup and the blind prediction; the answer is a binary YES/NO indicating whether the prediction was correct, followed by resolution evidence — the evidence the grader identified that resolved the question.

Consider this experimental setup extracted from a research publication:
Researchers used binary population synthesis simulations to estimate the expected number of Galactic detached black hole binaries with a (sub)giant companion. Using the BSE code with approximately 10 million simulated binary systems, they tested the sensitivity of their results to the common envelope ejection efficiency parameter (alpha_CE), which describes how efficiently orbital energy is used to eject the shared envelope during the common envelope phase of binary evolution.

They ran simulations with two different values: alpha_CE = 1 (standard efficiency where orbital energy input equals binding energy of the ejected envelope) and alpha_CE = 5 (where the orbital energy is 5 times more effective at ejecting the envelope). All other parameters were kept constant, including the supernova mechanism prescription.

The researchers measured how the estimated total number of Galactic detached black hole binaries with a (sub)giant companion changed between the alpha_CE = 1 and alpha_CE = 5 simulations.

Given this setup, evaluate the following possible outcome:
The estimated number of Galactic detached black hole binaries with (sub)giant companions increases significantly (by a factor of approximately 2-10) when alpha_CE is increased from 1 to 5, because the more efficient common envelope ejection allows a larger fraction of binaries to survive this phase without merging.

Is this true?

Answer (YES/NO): NO